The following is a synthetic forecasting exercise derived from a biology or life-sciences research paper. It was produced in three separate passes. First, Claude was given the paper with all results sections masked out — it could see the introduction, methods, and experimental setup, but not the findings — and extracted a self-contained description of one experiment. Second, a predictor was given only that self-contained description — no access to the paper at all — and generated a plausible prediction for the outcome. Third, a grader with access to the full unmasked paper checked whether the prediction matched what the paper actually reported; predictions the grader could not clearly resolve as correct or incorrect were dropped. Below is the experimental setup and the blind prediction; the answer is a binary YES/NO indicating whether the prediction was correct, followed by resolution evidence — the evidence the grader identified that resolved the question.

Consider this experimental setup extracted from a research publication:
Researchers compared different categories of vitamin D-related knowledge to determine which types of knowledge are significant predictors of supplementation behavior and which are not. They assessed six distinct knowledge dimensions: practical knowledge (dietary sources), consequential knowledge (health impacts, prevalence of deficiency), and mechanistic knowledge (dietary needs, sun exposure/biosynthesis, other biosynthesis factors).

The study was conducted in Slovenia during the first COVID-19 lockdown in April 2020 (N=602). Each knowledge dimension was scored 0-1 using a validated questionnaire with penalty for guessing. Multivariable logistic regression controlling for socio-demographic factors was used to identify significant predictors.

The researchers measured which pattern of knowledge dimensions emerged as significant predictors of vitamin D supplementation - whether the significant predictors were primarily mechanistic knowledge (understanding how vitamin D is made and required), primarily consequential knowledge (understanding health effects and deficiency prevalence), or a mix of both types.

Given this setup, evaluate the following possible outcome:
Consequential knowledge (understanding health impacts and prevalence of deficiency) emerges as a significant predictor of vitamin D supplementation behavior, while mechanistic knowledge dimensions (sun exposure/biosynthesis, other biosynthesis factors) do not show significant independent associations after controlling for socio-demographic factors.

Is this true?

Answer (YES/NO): YES